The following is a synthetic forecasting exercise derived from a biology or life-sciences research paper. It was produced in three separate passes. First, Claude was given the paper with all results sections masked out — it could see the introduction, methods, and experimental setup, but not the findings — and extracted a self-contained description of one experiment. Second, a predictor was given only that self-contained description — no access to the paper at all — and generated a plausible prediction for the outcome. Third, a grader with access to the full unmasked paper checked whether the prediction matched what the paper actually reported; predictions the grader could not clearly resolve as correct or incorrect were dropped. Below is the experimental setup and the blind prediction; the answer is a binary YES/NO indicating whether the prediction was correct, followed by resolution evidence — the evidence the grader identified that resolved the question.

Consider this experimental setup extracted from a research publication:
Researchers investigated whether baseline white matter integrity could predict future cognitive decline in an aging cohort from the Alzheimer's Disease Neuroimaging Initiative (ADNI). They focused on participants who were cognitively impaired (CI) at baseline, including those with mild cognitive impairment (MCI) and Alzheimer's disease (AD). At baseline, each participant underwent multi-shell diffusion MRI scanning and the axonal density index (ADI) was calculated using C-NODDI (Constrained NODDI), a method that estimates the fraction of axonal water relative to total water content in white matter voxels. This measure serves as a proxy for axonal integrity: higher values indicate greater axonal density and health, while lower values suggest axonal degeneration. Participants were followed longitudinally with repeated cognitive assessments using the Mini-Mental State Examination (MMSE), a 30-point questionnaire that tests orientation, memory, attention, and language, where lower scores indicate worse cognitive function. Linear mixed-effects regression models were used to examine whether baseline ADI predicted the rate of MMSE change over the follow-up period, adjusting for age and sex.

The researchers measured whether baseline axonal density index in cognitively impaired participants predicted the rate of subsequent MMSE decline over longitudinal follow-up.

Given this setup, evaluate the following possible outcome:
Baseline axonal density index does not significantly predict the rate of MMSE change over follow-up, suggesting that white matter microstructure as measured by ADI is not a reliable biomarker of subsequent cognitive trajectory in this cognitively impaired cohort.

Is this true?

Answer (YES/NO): NO